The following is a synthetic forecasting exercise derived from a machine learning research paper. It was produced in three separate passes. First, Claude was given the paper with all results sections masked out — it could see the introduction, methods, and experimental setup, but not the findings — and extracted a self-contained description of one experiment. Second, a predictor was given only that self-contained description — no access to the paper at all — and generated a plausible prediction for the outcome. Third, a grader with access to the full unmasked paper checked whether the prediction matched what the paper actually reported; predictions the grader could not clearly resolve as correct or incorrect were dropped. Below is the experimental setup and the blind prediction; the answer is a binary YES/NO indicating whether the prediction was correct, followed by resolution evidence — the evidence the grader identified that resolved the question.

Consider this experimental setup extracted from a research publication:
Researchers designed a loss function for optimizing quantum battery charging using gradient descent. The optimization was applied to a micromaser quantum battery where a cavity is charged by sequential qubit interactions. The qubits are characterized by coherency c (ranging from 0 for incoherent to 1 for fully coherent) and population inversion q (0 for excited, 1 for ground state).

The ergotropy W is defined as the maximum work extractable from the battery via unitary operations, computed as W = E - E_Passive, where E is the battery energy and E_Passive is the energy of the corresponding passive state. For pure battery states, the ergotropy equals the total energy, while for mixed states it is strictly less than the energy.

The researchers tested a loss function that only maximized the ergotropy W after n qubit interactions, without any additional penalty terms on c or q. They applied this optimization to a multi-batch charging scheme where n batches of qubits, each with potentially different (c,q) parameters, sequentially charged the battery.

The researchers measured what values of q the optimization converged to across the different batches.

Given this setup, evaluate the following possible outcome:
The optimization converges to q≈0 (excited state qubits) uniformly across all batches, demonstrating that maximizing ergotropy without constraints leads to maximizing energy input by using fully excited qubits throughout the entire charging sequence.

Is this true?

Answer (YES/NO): NO